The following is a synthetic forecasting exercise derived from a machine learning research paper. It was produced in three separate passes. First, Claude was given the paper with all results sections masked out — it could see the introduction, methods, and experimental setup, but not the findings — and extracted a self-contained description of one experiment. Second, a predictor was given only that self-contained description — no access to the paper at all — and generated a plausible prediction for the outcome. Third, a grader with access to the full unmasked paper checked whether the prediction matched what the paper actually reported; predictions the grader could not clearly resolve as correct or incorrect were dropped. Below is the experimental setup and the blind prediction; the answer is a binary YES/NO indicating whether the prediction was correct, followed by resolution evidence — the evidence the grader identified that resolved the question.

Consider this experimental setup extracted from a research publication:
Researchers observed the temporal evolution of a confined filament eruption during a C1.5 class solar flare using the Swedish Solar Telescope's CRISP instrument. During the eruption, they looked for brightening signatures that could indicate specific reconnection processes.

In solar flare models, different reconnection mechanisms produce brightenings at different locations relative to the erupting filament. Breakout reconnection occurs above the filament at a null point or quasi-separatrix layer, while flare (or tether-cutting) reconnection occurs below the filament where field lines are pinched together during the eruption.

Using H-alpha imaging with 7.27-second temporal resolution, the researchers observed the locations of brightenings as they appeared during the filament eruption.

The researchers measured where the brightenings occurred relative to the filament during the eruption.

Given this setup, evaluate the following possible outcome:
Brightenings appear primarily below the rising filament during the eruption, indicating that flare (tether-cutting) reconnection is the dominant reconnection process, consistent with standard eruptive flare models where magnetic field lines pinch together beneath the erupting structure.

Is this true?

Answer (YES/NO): NO